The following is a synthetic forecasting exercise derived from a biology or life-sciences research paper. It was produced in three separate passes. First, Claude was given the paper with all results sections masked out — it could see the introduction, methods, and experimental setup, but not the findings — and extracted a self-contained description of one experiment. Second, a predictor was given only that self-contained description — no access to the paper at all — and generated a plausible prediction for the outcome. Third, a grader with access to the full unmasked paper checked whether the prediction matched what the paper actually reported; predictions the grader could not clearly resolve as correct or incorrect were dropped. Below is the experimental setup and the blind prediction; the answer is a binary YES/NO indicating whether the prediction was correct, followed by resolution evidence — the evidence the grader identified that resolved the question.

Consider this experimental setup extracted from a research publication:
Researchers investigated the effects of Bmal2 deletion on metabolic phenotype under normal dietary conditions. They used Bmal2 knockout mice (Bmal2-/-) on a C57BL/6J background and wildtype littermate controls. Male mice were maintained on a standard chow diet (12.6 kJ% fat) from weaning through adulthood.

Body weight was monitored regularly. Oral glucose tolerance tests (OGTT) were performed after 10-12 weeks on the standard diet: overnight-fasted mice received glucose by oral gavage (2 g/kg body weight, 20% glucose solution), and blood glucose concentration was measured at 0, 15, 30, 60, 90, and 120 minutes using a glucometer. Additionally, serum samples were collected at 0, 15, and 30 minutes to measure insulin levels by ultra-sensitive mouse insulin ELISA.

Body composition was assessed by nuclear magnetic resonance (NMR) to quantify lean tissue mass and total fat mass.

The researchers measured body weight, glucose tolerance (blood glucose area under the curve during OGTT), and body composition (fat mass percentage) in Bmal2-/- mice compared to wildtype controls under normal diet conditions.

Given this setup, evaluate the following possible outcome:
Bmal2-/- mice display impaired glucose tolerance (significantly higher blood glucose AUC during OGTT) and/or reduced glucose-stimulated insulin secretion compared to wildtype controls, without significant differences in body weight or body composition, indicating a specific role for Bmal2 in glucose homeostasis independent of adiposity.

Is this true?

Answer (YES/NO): NO